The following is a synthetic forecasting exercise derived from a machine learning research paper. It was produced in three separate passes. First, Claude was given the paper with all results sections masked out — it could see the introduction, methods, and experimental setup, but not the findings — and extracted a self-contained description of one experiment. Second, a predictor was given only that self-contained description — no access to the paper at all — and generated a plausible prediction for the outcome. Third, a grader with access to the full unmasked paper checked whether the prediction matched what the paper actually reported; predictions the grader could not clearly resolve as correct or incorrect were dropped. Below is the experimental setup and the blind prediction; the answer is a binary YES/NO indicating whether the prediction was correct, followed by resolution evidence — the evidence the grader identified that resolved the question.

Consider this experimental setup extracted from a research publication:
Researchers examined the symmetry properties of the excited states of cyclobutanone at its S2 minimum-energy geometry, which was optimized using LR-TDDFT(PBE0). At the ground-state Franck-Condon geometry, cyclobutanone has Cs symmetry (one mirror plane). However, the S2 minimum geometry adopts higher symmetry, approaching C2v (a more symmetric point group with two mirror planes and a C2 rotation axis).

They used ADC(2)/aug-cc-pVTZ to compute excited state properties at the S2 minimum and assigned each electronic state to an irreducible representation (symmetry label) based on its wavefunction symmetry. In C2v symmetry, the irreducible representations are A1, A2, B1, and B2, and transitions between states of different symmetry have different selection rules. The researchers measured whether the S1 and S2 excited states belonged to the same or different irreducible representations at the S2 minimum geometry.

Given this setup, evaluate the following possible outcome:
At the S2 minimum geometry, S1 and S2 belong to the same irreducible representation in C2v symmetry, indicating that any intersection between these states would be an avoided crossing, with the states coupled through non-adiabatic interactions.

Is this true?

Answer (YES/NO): NO